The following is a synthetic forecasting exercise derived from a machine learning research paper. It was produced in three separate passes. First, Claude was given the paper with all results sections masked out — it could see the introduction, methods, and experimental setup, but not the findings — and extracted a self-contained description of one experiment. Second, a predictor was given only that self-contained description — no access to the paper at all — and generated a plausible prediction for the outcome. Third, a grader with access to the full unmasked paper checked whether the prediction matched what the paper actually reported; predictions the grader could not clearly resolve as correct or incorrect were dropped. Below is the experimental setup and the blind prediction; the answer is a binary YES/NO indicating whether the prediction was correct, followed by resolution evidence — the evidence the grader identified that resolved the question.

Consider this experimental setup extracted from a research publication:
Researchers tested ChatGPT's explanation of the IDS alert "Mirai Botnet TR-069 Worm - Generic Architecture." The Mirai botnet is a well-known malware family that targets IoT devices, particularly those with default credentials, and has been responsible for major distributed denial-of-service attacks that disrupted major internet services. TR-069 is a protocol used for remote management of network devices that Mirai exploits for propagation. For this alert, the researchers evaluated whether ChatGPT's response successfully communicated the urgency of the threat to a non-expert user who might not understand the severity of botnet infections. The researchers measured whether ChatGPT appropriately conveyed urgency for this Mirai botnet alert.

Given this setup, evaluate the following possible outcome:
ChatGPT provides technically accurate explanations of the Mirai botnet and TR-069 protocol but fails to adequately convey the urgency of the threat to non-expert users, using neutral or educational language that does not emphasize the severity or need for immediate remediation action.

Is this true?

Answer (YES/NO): NO